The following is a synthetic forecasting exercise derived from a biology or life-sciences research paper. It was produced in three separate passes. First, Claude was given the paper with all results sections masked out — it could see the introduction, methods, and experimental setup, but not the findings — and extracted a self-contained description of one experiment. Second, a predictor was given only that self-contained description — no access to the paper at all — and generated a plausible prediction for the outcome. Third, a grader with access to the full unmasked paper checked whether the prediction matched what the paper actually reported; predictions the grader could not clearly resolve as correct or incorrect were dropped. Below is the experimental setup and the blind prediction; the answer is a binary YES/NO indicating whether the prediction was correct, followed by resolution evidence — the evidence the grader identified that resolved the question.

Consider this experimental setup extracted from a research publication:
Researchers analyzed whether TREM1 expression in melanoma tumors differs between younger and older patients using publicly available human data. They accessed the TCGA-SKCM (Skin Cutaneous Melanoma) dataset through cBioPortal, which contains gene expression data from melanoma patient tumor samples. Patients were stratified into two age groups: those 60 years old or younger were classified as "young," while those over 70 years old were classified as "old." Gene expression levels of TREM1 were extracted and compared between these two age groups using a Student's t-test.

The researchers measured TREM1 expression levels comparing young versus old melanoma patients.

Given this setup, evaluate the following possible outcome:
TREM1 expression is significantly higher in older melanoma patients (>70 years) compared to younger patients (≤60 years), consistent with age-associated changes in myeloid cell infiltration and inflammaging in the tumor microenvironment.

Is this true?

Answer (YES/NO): NO